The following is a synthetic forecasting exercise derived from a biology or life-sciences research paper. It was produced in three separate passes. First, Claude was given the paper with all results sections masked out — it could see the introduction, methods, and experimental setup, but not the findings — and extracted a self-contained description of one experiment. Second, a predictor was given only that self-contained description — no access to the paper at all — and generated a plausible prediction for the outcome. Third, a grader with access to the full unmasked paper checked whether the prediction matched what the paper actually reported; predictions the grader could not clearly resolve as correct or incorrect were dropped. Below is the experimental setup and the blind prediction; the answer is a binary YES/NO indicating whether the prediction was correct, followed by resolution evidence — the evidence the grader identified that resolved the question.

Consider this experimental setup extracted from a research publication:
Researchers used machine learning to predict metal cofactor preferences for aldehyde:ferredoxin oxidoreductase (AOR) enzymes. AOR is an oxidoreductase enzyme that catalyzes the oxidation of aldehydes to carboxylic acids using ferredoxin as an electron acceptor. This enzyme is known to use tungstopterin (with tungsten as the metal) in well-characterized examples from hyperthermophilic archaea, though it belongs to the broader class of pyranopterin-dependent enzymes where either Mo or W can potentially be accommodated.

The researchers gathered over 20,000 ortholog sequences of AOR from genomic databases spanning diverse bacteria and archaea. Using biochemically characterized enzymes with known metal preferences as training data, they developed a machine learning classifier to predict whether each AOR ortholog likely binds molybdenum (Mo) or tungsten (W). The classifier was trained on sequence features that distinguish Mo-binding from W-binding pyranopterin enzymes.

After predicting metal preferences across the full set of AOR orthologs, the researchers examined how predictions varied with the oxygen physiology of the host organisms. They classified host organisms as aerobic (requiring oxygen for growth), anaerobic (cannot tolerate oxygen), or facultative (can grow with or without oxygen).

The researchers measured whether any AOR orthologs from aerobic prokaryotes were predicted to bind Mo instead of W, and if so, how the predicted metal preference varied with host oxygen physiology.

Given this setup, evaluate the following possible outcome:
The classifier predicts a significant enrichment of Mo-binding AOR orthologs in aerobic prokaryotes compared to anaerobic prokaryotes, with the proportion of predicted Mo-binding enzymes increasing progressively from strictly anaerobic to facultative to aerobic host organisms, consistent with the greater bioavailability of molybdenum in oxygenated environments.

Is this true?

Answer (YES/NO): NO